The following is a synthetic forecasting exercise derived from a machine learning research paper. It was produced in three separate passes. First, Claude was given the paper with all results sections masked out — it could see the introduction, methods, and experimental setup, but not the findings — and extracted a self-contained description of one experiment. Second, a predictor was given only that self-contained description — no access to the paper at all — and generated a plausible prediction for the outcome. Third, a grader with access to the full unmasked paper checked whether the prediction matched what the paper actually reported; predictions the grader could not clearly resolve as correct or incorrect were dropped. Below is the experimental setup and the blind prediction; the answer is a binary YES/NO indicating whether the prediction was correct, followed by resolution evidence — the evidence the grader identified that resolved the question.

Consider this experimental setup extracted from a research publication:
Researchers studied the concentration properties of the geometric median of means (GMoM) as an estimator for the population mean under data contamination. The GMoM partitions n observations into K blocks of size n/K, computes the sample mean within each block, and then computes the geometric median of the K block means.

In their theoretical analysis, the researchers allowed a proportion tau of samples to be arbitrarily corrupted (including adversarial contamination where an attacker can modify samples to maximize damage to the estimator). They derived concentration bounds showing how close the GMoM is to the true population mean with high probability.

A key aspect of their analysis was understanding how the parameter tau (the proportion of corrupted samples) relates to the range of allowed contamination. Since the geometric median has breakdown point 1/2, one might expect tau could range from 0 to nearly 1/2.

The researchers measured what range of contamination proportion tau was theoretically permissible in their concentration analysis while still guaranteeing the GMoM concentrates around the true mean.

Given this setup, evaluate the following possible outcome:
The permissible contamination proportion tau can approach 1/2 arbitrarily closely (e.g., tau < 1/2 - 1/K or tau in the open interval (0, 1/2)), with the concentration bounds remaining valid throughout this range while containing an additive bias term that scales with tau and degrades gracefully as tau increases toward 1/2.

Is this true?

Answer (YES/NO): NO